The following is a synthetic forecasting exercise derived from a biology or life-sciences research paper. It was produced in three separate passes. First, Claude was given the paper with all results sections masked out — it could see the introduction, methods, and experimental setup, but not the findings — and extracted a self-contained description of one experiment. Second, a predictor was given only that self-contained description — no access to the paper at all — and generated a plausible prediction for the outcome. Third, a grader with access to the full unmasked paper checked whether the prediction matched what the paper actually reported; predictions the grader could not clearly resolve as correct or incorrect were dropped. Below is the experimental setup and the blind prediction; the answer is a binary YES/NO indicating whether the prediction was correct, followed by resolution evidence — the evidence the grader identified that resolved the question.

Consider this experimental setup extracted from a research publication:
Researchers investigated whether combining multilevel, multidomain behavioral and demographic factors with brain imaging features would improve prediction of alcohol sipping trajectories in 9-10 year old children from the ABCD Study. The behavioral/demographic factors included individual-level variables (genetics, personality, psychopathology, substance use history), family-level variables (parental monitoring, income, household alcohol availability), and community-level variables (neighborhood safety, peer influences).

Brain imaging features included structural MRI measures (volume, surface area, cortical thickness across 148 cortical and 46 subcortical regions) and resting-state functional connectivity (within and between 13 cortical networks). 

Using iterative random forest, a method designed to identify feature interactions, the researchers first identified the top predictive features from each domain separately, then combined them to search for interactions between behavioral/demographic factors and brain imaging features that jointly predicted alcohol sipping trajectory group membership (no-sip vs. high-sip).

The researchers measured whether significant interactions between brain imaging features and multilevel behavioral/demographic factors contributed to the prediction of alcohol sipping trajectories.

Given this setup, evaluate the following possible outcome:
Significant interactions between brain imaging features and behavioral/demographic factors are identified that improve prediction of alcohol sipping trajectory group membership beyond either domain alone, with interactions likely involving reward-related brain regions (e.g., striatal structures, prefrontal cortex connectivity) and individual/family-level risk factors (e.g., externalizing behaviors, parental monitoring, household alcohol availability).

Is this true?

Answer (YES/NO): NO